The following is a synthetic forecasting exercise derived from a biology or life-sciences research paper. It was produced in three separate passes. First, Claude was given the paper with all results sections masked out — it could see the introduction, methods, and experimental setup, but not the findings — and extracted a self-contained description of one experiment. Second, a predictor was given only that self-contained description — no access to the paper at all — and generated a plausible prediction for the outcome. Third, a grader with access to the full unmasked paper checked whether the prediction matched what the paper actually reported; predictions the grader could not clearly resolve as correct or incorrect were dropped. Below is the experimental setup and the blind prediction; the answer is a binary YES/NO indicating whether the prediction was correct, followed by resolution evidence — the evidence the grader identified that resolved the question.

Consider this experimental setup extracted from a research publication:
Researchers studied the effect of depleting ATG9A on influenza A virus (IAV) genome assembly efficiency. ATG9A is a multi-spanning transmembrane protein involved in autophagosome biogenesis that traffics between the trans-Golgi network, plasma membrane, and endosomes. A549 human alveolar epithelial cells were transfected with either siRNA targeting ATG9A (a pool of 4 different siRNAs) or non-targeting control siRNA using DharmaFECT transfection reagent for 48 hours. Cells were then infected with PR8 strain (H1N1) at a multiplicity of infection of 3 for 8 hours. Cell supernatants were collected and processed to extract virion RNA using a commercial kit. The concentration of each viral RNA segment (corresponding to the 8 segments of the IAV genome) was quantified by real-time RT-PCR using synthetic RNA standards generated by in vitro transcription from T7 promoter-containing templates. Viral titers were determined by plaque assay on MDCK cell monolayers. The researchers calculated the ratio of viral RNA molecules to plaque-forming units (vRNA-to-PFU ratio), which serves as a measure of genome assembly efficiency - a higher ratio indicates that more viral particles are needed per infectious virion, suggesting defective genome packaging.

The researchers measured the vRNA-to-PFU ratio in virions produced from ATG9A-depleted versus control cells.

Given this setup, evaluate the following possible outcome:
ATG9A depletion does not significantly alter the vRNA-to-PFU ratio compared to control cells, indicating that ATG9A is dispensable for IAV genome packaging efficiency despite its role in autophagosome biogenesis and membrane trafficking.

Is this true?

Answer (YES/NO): YES